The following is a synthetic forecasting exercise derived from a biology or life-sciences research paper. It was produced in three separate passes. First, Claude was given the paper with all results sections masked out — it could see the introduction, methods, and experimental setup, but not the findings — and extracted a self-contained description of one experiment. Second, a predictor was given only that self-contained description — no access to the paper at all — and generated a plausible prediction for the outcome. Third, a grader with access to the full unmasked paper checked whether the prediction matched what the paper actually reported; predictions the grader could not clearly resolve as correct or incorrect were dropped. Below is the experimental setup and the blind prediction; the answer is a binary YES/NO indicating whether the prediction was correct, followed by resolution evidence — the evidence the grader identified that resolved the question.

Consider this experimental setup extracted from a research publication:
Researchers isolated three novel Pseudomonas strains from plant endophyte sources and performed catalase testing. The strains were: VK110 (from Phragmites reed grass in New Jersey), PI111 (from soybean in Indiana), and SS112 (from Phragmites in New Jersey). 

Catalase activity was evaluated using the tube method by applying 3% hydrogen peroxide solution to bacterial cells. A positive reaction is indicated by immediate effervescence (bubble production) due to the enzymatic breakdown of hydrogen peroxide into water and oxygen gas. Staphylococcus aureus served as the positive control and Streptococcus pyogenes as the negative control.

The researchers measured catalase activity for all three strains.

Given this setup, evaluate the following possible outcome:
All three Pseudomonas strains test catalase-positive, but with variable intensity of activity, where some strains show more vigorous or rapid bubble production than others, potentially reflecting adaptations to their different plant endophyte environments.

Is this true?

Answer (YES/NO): NO